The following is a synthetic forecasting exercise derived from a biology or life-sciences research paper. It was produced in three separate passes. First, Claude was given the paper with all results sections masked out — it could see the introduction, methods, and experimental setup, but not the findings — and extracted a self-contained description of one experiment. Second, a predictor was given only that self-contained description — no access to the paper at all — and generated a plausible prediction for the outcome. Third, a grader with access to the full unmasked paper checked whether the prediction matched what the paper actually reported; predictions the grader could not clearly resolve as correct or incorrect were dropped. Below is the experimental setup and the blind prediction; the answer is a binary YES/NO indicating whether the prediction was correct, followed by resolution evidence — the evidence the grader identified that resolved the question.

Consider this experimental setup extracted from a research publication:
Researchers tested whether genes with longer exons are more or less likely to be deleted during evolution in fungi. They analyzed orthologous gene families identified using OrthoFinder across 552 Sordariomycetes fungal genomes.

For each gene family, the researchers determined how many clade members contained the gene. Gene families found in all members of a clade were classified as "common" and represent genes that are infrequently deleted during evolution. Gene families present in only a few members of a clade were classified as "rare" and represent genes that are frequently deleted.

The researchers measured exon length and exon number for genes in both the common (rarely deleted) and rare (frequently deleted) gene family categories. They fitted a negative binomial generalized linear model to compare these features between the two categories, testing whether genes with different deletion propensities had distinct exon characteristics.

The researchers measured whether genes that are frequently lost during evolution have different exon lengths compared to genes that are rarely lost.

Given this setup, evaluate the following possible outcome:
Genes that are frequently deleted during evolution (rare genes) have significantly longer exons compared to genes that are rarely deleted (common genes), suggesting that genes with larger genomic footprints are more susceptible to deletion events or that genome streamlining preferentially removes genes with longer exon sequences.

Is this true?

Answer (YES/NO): NO